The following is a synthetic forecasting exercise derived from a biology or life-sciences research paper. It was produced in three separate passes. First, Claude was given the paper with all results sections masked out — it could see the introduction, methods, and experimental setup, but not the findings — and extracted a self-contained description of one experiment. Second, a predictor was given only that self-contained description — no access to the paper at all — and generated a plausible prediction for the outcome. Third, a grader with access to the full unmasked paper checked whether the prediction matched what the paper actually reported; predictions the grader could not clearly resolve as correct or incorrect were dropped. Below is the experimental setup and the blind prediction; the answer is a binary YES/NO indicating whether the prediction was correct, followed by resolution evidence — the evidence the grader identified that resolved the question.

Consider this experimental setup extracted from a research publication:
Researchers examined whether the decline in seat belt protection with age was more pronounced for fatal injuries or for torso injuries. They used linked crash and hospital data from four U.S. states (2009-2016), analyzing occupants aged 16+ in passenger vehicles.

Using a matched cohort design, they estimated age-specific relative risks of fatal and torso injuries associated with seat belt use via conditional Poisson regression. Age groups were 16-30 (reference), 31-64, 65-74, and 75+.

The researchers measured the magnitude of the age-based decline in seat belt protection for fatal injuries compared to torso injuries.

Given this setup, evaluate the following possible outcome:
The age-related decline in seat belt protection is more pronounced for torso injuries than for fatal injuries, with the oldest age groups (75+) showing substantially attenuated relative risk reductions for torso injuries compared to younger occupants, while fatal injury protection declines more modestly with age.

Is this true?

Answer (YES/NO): YES